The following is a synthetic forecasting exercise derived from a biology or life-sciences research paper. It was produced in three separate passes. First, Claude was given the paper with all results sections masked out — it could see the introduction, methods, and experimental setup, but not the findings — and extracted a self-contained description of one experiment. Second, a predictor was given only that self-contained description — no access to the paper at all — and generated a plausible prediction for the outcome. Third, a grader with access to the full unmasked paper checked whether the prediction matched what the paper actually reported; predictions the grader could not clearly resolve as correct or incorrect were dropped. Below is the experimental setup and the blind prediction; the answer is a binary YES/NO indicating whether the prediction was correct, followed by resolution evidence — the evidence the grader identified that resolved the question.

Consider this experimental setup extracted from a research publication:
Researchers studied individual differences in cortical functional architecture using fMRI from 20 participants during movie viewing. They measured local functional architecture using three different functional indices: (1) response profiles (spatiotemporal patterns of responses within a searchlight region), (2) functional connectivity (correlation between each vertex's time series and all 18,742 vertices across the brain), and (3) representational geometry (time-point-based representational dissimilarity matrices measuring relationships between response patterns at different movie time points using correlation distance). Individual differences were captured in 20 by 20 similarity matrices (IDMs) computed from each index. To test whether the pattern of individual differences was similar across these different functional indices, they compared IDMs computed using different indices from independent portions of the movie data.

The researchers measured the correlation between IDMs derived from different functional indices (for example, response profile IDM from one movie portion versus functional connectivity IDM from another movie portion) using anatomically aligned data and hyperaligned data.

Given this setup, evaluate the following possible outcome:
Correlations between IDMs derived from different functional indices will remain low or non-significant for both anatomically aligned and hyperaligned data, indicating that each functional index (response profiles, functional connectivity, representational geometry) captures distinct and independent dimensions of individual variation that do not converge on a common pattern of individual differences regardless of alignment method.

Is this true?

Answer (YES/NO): NO